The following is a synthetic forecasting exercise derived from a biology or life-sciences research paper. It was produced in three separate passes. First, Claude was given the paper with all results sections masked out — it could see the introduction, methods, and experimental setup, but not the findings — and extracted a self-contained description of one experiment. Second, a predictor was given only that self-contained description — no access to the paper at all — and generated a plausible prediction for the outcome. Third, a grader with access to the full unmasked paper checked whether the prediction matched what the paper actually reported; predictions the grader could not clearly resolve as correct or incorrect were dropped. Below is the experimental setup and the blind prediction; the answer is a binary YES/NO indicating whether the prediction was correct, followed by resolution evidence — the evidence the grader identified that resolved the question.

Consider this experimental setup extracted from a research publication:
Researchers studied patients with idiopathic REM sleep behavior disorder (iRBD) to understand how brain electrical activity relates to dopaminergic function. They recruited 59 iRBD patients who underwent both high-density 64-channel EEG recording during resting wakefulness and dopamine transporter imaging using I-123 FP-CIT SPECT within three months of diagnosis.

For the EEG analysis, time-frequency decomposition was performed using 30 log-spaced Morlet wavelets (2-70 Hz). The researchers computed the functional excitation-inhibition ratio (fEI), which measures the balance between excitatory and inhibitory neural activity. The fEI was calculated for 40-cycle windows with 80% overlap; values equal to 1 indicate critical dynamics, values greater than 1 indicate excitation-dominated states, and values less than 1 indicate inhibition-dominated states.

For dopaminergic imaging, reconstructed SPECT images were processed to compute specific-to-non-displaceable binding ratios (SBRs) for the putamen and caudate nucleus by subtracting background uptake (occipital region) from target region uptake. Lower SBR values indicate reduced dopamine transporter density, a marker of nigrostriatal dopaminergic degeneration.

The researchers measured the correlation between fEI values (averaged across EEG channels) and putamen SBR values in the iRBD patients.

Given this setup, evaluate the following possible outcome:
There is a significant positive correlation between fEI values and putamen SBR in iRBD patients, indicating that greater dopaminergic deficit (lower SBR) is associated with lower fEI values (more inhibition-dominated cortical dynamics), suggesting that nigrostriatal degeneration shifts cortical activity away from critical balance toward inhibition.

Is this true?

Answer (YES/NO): NO